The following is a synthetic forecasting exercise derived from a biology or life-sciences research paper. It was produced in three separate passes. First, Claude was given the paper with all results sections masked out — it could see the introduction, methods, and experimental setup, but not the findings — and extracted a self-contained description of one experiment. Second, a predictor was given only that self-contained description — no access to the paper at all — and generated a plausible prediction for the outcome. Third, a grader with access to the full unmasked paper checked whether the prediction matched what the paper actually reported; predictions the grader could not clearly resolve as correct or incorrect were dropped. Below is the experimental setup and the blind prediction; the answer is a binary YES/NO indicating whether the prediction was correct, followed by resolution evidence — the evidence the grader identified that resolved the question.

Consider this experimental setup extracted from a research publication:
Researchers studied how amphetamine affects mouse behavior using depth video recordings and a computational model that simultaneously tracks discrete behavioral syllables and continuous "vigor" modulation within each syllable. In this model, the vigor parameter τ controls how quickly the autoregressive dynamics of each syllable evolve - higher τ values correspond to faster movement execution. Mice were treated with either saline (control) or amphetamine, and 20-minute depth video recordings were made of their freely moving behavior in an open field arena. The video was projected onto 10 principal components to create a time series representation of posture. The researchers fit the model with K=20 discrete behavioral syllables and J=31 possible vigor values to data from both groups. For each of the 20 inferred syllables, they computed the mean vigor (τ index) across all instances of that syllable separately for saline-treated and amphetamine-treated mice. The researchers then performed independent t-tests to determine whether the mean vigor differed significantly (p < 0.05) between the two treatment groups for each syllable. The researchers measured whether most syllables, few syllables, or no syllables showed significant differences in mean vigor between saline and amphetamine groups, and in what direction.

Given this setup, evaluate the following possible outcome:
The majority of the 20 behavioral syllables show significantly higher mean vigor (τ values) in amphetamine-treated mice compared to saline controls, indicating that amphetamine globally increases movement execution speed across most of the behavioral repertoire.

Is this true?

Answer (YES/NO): YES